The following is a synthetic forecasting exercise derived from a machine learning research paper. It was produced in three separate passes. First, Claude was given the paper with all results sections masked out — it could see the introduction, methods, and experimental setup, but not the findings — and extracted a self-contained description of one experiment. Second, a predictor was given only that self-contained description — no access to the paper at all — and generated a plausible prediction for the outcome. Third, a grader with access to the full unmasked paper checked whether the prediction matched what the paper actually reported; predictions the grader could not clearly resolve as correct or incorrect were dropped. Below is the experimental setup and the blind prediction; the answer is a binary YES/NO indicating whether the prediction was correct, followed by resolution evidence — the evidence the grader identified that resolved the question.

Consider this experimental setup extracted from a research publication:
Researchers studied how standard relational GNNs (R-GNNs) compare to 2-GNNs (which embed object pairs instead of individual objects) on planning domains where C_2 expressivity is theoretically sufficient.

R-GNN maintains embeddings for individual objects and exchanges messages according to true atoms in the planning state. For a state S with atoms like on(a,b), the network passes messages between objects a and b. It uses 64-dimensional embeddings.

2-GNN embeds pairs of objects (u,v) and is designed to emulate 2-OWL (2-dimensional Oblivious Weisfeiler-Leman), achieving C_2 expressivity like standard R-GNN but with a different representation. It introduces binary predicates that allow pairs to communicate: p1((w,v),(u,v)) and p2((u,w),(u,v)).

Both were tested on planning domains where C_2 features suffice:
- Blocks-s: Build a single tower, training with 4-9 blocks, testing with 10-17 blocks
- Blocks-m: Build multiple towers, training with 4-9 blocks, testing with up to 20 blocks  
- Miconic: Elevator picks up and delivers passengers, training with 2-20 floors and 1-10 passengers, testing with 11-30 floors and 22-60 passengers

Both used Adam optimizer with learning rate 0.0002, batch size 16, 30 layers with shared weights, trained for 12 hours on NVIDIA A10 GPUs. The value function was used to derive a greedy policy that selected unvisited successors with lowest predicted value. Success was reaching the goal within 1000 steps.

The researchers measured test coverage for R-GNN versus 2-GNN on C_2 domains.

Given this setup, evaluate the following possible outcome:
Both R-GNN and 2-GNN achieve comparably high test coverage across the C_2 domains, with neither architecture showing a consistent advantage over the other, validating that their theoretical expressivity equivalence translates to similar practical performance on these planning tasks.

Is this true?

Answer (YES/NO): NO